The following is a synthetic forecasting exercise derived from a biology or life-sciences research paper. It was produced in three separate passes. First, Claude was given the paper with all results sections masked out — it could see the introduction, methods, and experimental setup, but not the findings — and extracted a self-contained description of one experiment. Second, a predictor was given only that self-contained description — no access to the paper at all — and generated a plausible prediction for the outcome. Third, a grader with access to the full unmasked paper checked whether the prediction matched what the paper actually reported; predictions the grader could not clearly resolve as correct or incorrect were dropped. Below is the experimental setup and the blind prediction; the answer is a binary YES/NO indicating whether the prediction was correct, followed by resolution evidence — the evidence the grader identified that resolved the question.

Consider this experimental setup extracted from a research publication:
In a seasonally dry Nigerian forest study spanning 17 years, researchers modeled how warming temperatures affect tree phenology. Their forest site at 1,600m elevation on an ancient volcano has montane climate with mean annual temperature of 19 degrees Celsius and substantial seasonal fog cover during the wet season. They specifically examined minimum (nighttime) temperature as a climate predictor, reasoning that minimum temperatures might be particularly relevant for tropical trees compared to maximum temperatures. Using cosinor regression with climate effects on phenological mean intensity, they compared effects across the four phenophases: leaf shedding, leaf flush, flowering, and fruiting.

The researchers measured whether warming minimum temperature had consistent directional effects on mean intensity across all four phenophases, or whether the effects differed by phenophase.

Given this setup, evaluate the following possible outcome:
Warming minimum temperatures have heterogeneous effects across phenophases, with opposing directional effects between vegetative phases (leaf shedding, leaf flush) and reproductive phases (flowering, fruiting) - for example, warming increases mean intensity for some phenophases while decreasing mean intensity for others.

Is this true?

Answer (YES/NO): NO